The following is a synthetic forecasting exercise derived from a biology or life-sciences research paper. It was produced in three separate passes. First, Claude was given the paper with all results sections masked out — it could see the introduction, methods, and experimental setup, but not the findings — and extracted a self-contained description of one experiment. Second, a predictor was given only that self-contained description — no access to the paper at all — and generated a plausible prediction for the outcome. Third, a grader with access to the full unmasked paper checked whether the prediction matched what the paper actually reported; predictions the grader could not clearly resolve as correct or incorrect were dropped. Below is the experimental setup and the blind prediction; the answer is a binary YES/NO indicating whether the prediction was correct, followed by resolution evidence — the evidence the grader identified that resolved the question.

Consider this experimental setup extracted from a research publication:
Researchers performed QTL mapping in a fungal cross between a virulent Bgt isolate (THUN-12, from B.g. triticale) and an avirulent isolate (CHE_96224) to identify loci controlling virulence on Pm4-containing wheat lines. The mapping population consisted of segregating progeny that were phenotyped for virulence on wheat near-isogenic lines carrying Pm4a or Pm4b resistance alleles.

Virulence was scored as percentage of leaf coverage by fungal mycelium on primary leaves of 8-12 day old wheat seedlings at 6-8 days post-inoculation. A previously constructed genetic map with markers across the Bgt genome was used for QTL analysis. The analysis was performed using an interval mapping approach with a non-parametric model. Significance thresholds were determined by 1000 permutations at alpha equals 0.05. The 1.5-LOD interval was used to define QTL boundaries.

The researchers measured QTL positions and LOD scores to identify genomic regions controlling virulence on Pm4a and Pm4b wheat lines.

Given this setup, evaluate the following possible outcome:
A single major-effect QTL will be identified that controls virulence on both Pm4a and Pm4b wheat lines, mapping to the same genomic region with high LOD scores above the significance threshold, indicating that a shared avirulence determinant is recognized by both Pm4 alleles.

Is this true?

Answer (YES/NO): NO